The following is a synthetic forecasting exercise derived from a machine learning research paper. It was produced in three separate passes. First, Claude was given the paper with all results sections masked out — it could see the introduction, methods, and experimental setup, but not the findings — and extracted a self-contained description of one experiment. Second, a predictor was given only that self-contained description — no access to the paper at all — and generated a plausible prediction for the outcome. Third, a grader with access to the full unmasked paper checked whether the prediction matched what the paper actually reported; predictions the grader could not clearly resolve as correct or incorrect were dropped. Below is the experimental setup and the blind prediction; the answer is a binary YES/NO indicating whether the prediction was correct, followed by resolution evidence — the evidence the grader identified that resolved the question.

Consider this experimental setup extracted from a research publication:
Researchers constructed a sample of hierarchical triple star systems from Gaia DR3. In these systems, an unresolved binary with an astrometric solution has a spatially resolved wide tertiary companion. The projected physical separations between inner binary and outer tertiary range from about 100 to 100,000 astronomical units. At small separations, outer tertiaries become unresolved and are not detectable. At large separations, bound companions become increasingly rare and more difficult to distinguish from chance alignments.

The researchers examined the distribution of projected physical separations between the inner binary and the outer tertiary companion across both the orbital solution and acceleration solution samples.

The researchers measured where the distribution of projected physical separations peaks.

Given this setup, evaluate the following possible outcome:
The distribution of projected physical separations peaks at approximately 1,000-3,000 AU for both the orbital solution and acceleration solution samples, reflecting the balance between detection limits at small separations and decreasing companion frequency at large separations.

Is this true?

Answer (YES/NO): NO